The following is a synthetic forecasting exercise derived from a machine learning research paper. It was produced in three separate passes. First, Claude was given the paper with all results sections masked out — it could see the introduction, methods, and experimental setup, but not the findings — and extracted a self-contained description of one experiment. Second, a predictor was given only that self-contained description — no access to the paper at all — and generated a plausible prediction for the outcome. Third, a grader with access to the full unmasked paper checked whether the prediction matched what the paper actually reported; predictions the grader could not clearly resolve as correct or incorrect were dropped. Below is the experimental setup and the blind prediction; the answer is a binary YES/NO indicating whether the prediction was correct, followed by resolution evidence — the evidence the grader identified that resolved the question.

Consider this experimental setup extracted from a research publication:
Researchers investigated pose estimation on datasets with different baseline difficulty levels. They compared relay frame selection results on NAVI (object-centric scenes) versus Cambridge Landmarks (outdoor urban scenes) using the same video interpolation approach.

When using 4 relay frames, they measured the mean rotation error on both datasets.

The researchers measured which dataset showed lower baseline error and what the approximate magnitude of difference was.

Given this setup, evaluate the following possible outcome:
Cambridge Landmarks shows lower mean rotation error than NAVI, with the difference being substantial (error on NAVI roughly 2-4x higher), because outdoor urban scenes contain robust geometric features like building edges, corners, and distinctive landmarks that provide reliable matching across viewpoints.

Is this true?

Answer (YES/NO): NO